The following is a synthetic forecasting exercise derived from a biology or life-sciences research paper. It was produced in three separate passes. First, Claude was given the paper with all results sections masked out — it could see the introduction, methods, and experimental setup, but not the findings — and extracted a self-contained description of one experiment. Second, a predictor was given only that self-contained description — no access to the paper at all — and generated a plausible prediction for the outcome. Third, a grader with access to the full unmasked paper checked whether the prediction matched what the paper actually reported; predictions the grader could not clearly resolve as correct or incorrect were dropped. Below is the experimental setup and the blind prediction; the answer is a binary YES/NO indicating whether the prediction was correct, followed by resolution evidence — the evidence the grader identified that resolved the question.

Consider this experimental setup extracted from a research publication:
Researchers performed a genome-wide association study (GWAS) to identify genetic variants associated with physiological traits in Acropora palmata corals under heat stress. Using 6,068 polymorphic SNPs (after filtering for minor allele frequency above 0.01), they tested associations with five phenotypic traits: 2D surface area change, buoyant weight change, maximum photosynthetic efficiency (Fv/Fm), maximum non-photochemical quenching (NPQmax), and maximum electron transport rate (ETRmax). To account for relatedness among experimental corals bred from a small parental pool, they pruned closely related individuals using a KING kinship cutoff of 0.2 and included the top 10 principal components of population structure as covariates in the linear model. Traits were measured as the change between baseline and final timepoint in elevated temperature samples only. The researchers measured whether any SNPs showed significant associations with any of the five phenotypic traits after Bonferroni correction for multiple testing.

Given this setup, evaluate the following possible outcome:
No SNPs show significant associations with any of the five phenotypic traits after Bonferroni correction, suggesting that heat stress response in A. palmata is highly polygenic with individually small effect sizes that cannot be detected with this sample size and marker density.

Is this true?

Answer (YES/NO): YES